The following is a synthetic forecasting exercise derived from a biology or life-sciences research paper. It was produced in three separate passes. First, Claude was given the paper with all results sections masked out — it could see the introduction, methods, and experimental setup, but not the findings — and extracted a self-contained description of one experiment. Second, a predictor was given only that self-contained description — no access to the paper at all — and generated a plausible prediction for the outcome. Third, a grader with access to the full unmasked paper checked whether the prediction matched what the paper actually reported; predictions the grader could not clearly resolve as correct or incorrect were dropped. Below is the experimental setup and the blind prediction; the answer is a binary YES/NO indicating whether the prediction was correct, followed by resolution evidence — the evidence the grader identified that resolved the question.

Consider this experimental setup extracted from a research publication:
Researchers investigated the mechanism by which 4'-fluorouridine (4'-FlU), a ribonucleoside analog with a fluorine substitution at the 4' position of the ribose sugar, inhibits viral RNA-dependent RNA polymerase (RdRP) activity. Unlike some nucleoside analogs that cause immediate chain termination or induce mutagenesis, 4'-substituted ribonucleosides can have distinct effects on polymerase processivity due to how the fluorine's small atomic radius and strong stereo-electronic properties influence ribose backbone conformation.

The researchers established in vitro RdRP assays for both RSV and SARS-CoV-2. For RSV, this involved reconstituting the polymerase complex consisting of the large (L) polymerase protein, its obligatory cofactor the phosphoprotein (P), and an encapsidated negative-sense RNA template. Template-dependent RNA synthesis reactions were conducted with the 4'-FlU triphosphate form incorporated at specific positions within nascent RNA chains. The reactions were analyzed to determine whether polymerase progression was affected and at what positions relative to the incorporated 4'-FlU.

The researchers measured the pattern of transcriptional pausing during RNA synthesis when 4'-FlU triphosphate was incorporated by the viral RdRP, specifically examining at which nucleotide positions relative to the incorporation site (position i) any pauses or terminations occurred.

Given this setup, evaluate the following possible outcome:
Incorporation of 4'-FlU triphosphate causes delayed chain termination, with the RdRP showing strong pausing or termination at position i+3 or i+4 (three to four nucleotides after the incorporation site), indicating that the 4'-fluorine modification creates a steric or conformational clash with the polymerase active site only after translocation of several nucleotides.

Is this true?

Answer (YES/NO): NO